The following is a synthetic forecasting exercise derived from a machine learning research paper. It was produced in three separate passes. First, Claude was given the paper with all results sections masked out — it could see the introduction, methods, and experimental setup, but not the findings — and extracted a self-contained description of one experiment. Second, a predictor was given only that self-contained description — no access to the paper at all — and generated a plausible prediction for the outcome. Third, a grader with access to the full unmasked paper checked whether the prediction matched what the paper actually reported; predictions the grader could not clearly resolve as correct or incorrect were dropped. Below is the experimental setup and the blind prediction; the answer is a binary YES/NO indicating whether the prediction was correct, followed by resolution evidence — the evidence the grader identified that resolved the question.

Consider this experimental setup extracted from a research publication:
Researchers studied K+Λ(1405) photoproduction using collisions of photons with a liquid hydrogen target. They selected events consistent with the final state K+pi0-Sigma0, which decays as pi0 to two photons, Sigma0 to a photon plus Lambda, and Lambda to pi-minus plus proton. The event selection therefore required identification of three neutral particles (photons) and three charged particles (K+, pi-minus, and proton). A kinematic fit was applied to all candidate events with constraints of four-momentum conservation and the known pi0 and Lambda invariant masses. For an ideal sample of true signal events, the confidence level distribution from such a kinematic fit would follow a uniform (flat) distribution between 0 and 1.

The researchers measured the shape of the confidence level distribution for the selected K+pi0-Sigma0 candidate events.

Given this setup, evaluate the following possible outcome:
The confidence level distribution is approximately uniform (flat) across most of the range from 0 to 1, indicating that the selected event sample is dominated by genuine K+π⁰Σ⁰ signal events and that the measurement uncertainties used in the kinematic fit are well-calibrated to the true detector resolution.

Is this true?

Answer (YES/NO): NO